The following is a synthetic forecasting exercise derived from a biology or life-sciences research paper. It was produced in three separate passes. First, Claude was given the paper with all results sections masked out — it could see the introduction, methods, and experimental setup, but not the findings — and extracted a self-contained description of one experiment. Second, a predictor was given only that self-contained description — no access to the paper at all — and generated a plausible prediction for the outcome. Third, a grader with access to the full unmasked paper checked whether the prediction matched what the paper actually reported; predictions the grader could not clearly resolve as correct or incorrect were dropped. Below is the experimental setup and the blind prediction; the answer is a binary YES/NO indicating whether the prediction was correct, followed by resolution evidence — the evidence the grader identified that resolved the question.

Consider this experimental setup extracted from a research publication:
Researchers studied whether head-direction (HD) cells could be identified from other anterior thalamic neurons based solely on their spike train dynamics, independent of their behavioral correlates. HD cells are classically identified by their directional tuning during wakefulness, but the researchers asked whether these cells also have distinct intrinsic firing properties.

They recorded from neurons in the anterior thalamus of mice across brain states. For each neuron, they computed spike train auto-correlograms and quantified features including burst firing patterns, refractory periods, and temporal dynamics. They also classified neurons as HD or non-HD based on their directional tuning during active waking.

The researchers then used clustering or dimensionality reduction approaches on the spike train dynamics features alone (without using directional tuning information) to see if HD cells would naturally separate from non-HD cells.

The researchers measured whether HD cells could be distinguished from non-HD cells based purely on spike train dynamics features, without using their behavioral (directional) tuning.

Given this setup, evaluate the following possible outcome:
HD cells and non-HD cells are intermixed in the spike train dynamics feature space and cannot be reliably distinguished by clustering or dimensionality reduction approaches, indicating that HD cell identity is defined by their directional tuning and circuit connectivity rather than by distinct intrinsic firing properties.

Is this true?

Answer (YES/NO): NO